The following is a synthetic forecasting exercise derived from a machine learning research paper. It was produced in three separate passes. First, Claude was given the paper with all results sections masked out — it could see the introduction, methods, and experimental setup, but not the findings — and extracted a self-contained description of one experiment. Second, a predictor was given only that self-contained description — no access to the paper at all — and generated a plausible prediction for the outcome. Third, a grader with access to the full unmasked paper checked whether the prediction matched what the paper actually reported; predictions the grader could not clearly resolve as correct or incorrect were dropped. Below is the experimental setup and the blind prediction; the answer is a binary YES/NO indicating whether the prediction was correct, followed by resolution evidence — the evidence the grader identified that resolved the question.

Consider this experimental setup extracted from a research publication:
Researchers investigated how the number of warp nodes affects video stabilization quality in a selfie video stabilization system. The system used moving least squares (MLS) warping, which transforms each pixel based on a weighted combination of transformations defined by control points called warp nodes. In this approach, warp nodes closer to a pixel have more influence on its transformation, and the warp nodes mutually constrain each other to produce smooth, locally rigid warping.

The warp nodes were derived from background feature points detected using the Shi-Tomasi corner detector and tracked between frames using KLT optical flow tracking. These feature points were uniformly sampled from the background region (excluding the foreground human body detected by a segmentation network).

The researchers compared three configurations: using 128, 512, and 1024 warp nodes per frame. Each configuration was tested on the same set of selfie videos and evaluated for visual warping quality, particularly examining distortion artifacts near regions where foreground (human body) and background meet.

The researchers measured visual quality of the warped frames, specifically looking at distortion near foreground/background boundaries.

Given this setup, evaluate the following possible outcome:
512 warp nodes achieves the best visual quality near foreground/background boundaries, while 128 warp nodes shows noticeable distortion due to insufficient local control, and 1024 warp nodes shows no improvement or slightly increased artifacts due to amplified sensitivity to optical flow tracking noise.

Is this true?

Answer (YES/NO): NO